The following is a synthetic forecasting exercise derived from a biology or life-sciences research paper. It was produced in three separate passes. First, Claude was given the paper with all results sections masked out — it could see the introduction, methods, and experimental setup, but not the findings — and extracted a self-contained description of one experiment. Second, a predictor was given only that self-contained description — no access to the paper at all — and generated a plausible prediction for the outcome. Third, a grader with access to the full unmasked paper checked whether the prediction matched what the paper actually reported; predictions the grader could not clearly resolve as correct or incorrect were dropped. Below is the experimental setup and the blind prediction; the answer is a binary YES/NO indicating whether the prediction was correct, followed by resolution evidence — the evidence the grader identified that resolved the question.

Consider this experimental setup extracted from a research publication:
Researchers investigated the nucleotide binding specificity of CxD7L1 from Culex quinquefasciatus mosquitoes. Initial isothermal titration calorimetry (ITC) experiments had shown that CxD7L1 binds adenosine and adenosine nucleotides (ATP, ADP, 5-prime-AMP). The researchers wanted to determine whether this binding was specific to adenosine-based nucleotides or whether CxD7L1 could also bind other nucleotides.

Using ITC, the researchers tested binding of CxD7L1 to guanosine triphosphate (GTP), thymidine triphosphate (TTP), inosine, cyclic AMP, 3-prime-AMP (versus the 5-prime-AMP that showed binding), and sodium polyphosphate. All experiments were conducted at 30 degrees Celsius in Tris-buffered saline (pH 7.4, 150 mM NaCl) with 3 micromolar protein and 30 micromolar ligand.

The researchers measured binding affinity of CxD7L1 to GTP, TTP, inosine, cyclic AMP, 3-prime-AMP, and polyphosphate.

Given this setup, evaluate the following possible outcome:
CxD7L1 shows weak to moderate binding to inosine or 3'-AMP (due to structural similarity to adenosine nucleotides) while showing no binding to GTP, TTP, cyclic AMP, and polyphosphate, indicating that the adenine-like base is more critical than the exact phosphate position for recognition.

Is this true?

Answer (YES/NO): NO